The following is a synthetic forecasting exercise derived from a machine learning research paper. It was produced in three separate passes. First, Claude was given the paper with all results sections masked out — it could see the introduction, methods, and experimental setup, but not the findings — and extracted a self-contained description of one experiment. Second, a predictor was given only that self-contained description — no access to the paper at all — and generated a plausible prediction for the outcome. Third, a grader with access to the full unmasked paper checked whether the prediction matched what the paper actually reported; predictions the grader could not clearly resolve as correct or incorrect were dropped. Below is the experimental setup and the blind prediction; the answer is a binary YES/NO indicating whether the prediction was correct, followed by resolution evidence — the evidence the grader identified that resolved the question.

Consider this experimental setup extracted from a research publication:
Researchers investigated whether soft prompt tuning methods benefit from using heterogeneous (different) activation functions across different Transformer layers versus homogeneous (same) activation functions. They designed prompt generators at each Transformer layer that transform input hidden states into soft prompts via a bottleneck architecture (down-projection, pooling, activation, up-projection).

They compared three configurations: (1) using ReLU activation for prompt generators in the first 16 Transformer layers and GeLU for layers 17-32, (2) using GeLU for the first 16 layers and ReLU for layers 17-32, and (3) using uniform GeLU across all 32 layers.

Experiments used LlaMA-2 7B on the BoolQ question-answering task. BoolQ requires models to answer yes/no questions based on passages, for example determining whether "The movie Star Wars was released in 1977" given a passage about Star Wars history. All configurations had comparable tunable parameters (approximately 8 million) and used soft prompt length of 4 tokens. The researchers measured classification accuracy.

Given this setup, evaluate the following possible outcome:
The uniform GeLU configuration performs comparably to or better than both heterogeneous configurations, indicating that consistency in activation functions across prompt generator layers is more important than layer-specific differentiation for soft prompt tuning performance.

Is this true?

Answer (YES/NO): NO